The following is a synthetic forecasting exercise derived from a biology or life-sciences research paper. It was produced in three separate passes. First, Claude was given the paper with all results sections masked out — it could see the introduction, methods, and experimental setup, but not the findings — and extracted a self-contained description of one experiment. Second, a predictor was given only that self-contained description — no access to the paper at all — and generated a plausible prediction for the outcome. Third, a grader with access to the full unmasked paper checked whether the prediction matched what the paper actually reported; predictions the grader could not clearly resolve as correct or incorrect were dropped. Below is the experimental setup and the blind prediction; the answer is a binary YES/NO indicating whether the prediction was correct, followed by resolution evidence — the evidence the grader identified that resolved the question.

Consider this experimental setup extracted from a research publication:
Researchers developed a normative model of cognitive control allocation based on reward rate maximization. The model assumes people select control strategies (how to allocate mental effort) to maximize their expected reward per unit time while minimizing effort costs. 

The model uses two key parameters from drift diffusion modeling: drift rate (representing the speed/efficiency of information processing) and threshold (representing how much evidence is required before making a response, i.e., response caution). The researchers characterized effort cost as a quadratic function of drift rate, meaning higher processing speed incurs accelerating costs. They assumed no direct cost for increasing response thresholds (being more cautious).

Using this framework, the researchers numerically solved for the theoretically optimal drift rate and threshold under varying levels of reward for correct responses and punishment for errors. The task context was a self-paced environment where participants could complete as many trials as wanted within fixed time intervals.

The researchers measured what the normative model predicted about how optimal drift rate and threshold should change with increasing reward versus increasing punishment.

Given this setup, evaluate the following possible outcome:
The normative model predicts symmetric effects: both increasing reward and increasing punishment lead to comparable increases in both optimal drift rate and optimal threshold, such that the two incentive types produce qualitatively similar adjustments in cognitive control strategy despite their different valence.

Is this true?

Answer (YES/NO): NO